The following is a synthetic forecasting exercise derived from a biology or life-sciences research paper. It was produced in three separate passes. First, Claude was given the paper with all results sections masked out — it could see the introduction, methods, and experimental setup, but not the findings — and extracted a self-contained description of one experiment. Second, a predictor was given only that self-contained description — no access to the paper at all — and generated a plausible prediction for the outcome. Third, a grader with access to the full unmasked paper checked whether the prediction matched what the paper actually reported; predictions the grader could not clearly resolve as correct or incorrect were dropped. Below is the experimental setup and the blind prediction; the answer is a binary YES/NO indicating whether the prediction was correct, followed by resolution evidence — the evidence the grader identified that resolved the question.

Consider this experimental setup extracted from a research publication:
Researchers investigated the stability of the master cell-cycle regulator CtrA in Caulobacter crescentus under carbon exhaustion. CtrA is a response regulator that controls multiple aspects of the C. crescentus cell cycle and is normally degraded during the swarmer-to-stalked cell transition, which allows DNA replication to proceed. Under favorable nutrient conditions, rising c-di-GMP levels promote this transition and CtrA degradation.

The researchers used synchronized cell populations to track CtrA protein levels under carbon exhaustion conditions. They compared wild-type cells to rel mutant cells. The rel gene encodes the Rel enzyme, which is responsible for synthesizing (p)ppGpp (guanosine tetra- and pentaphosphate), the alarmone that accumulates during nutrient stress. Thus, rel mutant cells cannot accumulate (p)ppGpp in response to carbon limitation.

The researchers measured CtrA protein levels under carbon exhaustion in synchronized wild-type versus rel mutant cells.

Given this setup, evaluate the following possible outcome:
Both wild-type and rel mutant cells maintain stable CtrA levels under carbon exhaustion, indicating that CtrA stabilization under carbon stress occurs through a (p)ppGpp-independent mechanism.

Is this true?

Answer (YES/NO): NO